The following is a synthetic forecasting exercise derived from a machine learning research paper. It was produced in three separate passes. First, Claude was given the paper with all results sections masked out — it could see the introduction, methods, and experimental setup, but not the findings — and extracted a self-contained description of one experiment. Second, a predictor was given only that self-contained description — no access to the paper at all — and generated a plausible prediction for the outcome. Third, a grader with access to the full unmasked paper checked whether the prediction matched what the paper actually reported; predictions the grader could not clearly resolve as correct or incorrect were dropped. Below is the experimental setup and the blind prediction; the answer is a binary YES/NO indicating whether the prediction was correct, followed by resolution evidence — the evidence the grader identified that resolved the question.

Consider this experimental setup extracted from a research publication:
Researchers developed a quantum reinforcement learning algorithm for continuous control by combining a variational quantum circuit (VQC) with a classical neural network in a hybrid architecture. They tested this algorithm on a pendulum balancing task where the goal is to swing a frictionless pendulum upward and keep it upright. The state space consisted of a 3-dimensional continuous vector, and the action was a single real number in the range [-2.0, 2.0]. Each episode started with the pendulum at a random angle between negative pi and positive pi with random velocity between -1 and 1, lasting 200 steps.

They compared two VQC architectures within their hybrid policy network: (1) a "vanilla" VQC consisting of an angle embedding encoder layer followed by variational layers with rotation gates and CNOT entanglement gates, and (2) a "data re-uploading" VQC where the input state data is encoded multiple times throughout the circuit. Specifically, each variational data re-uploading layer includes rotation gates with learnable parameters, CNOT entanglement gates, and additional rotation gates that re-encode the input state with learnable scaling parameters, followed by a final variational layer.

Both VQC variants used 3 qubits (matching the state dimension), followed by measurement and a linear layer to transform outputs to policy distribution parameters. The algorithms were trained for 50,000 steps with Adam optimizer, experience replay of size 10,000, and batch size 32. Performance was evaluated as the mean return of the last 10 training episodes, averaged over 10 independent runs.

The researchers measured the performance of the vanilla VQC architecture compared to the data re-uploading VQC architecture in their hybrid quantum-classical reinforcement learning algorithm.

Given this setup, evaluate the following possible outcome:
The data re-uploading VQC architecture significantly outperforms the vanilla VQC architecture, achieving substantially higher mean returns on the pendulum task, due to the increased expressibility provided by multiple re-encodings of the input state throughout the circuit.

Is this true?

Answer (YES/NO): YES